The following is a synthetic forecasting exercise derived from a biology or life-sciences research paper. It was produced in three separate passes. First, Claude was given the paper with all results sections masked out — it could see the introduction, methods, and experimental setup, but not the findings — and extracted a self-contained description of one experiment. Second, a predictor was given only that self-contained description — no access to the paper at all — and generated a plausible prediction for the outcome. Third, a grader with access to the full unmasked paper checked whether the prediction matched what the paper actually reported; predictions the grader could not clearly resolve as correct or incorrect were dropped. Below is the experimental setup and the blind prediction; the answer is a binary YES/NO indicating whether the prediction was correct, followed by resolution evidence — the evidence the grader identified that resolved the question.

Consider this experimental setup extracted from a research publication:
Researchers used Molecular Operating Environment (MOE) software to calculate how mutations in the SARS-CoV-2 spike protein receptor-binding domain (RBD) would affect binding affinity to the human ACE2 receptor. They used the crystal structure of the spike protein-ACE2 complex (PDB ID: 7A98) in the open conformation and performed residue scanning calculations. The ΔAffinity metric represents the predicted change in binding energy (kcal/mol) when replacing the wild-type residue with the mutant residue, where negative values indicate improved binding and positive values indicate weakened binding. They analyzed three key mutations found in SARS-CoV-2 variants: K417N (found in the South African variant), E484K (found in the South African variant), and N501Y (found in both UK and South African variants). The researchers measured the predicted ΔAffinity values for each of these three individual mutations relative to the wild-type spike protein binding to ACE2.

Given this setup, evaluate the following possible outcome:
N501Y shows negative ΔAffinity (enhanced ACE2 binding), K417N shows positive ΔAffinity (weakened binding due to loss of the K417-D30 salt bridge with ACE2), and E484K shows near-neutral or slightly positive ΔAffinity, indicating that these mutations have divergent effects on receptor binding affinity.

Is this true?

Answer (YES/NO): NO